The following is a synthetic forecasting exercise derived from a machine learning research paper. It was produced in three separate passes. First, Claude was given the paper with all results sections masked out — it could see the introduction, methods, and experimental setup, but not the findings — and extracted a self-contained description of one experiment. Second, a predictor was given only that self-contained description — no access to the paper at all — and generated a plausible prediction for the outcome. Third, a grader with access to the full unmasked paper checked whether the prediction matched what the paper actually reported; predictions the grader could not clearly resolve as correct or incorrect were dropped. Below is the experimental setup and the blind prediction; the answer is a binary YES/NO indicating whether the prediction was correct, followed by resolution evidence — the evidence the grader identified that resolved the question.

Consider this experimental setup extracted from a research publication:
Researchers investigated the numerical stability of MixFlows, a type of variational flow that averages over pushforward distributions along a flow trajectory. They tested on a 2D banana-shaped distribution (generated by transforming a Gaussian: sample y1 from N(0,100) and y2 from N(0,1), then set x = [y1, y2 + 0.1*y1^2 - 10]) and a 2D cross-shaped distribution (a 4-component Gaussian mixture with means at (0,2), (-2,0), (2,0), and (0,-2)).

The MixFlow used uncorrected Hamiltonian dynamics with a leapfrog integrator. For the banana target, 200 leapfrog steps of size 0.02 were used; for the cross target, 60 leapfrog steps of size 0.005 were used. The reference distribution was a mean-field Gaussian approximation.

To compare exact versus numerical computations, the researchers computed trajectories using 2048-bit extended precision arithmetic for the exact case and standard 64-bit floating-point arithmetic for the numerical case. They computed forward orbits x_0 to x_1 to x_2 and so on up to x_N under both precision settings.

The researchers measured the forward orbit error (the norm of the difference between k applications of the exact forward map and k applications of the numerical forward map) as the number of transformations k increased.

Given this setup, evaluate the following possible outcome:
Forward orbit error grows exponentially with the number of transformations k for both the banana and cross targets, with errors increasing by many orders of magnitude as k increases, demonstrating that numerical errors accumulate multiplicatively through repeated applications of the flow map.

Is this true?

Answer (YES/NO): YES